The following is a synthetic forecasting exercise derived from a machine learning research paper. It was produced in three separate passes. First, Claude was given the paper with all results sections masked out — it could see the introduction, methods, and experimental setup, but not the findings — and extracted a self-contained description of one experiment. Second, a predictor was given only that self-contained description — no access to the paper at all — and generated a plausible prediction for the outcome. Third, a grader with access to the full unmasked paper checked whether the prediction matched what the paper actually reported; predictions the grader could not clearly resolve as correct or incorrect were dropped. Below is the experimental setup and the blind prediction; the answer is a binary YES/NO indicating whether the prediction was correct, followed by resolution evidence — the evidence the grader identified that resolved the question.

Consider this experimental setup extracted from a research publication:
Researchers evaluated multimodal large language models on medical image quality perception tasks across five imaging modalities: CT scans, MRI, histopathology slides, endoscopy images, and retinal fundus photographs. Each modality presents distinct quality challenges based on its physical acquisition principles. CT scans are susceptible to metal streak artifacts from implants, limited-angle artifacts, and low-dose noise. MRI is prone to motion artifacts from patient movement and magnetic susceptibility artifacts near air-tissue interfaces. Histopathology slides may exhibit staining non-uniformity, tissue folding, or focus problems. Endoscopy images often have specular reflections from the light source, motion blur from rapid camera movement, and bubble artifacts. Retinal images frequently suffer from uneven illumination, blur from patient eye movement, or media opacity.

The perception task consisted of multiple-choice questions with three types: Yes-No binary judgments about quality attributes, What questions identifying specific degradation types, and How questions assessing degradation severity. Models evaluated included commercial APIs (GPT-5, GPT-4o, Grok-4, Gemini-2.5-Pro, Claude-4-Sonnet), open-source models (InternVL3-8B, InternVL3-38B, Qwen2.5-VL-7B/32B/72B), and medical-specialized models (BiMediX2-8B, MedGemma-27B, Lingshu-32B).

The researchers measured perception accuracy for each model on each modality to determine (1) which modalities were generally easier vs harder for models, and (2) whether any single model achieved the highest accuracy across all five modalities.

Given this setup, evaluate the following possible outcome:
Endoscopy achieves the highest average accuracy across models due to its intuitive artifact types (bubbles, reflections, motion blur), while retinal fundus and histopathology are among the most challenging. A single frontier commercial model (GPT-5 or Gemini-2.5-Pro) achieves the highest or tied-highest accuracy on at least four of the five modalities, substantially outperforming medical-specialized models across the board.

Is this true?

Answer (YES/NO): NO